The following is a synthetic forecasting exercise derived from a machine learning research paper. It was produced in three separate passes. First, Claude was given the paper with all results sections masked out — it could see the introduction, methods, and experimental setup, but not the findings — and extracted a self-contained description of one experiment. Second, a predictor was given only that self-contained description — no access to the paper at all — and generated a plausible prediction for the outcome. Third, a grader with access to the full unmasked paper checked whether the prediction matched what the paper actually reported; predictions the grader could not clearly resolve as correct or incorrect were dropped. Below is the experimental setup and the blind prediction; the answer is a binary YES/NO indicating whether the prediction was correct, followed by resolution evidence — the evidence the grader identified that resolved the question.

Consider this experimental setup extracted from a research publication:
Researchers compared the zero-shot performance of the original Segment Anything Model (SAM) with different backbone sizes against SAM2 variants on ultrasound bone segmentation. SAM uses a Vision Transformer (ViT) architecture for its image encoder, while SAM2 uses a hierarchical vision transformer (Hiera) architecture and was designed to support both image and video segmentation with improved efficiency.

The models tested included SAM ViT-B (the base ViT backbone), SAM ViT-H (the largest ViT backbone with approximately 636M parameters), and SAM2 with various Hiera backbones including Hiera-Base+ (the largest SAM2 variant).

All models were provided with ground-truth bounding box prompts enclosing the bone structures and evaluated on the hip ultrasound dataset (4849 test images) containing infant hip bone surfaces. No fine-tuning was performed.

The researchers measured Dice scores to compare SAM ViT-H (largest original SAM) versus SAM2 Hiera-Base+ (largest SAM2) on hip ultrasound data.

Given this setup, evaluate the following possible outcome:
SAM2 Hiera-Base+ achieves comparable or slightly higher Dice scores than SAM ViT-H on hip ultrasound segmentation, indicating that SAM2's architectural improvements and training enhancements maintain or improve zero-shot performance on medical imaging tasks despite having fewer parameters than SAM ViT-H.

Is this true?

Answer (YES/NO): YES